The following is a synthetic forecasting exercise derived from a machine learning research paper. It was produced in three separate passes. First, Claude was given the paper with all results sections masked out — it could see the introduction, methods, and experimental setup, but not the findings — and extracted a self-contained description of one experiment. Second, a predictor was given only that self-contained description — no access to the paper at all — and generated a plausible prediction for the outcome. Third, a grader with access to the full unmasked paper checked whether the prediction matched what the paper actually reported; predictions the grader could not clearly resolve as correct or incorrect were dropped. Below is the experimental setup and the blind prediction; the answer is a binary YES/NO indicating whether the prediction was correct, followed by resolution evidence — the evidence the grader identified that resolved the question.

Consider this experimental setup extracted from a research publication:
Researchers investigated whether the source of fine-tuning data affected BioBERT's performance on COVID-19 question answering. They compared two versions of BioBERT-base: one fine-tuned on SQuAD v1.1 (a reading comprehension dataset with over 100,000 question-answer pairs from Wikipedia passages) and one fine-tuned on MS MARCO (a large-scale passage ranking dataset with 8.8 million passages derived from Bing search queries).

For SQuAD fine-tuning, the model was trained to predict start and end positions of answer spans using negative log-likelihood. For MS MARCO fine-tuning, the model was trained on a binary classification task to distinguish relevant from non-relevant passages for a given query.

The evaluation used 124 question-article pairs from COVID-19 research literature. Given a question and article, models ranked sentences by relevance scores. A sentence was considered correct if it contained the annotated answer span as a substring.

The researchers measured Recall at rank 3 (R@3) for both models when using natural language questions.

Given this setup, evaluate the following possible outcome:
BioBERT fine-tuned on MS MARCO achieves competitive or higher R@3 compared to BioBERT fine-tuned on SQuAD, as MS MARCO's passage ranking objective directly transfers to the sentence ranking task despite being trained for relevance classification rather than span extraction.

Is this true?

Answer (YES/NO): NO